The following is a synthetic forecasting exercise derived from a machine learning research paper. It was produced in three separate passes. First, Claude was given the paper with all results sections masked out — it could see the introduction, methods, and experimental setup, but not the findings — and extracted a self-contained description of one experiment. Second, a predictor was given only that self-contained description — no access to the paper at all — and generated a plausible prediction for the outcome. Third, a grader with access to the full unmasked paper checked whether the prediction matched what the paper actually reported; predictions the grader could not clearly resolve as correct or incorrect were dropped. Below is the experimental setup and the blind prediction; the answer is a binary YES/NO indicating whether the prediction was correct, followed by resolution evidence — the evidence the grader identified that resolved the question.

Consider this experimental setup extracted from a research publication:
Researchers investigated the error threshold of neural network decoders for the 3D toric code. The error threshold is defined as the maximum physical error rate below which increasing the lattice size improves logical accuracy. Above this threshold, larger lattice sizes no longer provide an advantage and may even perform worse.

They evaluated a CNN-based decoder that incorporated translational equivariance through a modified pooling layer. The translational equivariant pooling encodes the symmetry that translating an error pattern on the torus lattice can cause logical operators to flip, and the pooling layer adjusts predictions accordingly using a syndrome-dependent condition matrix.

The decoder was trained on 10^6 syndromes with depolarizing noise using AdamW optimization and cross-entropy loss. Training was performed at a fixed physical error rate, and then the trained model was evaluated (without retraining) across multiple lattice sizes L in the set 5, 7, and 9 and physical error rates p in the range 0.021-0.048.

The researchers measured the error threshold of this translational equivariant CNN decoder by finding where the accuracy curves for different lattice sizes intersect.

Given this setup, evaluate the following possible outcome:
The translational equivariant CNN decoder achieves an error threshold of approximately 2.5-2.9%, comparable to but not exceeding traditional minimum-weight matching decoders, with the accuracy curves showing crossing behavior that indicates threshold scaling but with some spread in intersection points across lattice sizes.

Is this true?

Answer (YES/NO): NO